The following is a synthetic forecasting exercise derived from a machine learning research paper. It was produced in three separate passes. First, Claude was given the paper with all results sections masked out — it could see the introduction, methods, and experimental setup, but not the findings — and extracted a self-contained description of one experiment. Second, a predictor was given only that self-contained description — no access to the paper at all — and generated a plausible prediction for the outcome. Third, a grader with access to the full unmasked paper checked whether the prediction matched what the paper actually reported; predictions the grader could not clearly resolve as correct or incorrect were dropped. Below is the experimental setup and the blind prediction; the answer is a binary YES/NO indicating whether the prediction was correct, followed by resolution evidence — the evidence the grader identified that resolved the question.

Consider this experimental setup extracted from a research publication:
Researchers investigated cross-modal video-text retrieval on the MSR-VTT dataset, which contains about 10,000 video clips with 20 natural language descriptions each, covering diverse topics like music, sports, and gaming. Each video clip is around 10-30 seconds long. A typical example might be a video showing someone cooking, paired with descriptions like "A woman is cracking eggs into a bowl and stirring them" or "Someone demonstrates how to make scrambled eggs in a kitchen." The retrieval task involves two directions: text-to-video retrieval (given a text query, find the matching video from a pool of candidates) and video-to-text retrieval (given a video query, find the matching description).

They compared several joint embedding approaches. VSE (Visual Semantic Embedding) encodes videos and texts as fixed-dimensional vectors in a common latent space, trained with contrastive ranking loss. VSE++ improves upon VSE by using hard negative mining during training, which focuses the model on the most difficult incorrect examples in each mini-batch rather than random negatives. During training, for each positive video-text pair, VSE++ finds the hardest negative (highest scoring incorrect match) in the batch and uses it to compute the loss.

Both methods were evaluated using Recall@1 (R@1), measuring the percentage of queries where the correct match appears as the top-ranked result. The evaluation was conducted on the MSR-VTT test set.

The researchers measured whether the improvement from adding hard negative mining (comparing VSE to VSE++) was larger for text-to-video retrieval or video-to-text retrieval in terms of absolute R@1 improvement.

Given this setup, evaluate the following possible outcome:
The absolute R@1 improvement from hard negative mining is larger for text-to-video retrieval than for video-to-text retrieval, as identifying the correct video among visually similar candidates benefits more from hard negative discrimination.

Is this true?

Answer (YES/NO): NO